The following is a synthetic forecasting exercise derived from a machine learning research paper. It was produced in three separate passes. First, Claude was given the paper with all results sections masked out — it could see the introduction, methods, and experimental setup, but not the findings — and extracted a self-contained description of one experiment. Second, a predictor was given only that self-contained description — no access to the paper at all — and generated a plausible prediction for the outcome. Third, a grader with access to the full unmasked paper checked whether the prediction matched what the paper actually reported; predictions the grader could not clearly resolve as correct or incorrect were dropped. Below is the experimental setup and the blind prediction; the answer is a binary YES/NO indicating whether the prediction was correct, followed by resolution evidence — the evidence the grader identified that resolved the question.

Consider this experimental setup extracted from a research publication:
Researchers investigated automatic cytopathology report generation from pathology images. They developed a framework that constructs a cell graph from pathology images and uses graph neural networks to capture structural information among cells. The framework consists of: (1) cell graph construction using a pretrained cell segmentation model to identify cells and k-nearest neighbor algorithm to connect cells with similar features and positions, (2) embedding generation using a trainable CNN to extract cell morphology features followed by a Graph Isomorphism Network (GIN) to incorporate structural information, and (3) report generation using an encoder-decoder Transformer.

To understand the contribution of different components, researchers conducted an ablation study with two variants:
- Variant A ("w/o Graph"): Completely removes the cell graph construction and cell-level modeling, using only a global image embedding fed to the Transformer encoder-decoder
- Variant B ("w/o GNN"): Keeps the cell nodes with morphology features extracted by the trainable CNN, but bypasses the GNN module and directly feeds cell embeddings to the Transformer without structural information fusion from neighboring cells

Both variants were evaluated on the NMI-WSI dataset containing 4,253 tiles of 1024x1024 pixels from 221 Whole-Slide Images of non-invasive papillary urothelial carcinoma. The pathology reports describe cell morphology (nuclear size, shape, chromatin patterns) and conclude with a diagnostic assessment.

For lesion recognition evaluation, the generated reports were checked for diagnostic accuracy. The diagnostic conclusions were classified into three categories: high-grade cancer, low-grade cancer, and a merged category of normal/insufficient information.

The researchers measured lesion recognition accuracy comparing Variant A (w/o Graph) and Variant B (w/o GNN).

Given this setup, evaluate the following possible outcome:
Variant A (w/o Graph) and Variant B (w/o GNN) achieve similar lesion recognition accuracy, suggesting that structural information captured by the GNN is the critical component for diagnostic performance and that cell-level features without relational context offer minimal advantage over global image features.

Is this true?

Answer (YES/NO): NO